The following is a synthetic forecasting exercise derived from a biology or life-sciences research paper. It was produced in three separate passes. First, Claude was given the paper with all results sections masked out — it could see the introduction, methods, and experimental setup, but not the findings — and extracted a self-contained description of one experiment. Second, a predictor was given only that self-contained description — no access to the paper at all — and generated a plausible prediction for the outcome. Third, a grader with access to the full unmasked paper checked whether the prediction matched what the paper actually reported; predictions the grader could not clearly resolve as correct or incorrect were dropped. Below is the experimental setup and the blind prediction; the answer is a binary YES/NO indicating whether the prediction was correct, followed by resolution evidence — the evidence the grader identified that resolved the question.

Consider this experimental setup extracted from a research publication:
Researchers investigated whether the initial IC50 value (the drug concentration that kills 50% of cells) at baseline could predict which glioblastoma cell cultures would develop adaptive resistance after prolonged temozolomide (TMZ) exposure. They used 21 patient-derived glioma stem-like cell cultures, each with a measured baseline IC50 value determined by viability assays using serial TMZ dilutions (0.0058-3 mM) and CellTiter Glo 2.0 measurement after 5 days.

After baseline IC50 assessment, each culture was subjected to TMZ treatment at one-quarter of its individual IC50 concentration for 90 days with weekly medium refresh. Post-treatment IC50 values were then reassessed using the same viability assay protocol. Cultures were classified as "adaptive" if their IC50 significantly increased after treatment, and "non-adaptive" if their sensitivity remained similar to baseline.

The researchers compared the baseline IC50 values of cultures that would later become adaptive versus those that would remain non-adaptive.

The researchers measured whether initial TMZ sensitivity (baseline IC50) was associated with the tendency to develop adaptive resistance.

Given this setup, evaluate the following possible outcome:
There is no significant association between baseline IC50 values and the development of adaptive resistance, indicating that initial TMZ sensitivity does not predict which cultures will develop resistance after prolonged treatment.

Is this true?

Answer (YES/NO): NO